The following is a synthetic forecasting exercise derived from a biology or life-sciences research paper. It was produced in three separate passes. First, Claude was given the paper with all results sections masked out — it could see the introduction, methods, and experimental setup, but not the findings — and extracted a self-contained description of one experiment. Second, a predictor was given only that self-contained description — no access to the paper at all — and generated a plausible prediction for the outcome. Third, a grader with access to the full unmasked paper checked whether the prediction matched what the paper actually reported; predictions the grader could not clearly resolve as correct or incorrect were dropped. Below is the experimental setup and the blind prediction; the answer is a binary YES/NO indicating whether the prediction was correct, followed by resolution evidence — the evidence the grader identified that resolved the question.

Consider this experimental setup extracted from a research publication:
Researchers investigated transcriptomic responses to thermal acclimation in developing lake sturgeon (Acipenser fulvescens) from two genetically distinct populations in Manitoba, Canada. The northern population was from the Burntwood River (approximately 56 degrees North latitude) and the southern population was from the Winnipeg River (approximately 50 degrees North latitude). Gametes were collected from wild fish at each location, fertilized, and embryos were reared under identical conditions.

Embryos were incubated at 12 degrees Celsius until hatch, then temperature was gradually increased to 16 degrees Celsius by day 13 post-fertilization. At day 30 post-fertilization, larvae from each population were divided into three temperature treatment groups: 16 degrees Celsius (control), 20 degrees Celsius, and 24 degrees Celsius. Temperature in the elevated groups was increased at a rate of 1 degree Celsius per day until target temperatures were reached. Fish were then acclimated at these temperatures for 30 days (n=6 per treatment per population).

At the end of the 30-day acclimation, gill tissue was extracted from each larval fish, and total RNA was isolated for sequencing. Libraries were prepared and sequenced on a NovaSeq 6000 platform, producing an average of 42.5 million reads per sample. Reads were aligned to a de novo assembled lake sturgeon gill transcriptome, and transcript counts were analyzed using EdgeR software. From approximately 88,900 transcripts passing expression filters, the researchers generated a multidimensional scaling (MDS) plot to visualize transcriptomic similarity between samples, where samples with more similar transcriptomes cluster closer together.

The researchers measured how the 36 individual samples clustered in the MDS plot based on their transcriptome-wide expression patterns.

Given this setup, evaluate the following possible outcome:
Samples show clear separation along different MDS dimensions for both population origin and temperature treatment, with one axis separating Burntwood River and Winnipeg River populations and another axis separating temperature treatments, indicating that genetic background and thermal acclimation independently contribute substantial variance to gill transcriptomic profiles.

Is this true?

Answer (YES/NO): NO